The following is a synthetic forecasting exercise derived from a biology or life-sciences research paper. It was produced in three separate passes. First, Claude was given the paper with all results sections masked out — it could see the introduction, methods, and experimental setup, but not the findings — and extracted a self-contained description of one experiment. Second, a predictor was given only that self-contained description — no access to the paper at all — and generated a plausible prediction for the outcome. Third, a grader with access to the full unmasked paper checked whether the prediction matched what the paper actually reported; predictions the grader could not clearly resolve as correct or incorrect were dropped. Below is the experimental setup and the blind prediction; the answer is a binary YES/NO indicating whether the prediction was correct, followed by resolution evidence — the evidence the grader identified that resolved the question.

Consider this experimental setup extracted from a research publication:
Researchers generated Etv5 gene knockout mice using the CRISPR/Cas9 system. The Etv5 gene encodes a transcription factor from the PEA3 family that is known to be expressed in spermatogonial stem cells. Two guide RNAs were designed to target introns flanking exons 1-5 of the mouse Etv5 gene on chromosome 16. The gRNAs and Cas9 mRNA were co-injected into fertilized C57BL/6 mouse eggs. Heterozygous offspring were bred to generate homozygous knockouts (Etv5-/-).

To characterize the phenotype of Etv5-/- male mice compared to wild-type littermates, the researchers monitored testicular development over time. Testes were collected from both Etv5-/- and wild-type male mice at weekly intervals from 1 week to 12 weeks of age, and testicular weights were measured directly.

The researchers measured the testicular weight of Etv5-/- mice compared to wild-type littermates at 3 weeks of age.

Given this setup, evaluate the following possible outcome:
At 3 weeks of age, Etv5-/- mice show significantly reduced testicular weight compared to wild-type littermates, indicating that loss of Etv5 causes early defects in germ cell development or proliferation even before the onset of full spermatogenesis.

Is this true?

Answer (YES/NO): YES